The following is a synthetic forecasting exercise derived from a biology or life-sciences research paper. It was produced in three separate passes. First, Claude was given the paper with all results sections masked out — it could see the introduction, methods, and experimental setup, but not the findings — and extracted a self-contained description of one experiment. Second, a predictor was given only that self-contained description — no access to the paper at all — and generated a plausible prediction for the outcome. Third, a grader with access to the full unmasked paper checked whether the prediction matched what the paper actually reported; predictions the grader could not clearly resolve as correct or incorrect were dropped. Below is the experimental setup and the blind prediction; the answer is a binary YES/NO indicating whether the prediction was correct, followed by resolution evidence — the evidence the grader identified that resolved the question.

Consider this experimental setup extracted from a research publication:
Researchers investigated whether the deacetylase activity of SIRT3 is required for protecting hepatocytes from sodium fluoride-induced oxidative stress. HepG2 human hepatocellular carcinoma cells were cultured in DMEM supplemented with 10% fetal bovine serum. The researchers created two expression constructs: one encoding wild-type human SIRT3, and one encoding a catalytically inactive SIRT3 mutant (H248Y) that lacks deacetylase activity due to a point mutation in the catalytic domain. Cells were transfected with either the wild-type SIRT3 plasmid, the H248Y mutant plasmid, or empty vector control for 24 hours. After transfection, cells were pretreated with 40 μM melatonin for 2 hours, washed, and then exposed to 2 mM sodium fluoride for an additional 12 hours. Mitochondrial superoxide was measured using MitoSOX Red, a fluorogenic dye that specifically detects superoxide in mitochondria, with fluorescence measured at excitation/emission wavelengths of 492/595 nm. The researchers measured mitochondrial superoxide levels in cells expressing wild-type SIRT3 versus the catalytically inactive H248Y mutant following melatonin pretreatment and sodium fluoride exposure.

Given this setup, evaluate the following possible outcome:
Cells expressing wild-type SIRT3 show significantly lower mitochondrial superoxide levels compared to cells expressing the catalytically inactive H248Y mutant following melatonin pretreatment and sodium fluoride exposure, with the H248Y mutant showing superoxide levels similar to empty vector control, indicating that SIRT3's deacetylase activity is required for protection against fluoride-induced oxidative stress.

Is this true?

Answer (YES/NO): YES